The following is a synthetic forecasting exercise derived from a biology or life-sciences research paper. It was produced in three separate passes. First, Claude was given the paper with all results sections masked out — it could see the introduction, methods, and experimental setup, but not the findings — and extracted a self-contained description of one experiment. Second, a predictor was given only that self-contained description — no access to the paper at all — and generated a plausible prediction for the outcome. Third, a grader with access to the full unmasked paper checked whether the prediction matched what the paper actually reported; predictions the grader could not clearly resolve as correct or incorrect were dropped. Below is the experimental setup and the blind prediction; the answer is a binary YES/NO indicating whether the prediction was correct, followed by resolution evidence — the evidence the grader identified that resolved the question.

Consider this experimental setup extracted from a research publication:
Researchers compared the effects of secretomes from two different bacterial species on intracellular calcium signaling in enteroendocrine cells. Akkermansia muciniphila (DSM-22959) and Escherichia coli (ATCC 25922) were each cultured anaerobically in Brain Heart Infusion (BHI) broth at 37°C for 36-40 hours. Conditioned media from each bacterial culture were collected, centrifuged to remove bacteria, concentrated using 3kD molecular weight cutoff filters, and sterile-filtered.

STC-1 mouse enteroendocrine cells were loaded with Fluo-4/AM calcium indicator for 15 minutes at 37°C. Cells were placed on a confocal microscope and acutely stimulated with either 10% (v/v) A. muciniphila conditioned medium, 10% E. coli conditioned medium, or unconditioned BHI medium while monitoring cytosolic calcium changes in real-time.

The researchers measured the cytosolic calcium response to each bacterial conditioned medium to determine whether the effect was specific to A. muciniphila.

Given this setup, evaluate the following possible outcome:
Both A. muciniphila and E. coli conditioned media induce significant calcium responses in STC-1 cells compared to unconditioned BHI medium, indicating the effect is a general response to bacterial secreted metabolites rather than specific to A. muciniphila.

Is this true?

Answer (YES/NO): NO